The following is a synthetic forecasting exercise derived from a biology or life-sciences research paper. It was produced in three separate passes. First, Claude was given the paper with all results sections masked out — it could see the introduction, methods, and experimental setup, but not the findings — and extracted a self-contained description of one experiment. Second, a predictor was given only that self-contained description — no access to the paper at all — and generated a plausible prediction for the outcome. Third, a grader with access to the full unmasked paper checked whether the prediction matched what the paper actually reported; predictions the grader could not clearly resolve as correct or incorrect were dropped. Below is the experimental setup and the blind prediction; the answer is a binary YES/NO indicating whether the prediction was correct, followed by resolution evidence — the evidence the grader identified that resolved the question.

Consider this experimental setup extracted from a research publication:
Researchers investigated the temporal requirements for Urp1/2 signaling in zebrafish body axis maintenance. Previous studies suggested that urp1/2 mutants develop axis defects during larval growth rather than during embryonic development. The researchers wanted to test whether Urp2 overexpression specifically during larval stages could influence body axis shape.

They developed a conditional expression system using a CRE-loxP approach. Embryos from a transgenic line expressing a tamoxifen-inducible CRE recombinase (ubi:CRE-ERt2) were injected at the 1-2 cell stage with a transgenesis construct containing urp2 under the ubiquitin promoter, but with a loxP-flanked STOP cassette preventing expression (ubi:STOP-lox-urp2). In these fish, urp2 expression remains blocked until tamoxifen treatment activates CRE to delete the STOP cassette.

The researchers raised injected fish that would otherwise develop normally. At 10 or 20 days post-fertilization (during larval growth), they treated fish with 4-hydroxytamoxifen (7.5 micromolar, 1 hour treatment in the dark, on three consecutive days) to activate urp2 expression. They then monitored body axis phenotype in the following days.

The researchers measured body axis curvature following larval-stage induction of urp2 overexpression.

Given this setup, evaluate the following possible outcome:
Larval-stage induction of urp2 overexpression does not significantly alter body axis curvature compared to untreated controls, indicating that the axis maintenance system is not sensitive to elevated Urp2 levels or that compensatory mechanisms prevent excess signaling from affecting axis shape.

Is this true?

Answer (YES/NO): NO